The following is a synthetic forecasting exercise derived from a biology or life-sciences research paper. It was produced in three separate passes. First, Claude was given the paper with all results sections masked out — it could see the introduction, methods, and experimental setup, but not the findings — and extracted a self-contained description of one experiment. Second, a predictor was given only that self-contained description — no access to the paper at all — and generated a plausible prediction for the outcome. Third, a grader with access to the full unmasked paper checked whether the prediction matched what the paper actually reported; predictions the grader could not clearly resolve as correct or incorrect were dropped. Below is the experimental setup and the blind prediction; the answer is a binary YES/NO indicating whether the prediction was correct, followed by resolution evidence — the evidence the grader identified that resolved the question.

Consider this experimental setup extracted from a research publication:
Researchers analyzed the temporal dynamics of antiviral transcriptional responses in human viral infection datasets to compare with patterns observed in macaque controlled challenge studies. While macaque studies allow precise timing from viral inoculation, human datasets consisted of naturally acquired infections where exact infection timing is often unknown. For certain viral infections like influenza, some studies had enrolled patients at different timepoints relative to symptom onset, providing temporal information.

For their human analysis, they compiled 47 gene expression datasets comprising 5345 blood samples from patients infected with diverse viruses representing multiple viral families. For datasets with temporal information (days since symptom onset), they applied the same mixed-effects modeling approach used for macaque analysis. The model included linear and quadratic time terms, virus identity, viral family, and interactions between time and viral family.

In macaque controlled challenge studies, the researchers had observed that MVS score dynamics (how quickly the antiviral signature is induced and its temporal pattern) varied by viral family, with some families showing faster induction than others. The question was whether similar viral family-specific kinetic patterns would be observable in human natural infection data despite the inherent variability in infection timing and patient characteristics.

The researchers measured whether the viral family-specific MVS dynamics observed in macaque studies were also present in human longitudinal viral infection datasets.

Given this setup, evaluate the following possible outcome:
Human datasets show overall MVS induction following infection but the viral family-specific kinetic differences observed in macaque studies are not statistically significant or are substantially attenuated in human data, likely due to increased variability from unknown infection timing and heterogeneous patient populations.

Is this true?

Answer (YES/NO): NO